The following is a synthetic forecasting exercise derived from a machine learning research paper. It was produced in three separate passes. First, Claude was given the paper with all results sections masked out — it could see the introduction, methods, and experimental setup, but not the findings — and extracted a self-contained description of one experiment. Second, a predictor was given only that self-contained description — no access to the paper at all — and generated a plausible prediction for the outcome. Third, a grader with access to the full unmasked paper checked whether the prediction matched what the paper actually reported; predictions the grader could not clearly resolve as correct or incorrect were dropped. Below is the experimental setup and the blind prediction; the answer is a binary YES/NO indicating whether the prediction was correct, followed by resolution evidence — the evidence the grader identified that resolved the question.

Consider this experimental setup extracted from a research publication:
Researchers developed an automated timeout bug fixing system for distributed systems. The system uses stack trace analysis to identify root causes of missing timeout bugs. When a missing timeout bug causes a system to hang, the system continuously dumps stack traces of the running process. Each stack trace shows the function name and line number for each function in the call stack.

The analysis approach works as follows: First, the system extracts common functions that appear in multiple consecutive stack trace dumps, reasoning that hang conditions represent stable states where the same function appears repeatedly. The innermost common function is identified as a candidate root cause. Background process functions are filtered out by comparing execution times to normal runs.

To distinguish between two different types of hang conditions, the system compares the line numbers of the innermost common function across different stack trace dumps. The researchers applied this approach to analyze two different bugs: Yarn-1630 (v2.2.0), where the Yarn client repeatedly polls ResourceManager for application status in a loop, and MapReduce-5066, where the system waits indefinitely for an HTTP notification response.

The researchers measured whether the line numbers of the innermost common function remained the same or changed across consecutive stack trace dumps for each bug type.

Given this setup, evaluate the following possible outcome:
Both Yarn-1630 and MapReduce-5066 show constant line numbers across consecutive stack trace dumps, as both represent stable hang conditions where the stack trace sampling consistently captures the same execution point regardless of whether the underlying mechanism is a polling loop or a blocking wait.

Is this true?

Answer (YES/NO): NO